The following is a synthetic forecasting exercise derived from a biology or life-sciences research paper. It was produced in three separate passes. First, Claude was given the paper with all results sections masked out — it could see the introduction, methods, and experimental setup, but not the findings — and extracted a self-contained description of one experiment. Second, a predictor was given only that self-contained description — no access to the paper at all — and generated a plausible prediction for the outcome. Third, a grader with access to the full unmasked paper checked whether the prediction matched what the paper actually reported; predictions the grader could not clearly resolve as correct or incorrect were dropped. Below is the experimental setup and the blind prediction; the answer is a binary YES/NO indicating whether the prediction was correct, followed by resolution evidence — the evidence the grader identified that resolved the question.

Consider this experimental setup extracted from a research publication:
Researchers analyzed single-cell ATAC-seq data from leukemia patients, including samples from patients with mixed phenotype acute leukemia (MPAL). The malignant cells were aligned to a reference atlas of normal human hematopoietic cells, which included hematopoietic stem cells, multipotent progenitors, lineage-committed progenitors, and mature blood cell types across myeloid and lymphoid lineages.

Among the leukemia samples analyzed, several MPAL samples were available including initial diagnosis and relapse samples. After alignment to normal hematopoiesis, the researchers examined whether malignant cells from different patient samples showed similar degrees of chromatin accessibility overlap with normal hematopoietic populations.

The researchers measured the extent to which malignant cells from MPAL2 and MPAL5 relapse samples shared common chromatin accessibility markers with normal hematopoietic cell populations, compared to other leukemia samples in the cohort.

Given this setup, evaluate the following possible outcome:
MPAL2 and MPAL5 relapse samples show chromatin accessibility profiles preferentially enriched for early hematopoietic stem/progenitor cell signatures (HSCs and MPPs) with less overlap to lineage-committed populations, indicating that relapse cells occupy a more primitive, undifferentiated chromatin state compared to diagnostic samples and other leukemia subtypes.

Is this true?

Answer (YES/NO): NO